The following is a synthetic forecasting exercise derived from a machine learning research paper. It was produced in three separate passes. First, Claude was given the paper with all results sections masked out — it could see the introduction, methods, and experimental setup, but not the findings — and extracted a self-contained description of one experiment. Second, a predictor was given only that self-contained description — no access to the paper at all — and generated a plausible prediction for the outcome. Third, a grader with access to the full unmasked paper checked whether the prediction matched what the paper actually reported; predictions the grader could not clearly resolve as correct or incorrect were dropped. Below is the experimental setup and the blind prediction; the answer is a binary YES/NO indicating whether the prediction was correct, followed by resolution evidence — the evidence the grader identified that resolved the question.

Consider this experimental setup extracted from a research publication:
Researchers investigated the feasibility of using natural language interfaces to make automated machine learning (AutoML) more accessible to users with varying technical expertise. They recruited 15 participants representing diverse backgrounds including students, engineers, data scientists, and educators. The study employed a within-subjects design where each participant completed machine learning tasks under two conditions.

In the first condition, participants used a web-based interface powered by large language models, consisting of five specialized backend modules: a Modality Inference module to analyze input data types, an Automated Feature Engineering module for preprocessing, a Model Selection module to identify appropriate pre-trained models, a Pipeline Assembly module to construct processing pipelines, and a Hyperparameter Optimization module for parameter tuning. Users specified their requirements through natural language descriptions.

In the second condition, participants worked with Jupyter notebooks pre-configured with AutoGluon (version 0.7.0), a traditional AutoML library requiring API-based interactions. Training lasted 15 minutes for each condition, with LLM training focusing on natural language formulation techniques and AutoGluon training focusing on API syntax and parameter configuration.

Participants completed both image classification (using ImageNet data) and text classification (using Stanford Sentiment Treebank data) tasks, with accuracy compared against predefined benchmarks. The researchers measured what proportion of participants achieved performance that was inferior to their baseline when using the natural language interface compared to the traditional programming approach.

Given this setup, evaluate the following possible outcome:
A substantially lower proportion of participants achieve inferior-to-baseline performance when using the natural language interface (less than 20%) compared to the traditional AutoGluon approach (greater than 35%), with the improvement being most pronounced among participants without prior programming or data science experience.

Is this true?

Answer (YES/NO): YES